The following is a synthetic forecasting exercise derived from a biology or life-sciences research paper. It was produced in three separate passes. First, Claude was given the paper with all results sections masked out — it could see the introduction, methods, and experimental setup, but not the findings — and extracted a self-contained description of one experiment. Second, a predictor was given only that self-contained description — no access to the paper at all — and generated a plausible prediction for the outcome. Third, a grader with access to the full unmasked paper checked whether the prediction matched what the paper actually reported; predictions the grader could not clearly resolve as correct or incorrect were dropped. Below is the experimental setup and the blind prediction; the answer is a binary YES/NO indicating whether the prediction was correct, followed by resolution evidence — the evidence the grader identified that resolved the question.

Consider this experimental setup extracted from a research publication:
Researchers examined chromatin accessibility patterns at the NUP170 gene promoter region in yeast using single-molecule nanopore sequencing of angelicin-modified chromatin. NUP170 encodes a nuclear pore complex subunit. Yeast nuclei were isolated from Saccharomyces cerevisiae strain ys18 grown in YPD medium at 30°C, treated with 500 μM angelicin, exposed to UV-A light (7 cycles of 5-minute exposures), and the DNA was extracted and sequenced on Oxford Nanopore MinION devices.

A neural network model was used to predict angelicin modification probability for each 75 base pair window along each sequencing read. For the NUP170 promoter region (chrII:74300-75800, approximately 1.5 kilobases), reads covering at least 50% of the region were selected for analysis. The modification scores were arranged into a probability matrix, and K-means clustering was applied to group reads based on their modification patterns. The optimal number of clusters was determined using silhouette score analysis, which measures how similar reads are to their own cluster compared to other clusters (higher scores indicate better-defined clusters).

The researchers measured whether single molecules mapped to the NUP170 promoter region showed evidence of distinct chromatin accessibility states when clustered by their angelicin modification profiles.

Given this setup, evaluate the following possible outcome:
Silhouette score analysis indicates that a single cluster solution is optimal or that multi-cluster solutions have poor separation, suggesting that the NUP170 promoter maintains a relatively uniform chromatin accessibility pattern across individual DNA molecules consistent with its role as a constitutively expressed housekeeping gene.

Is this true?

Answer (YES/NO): NO